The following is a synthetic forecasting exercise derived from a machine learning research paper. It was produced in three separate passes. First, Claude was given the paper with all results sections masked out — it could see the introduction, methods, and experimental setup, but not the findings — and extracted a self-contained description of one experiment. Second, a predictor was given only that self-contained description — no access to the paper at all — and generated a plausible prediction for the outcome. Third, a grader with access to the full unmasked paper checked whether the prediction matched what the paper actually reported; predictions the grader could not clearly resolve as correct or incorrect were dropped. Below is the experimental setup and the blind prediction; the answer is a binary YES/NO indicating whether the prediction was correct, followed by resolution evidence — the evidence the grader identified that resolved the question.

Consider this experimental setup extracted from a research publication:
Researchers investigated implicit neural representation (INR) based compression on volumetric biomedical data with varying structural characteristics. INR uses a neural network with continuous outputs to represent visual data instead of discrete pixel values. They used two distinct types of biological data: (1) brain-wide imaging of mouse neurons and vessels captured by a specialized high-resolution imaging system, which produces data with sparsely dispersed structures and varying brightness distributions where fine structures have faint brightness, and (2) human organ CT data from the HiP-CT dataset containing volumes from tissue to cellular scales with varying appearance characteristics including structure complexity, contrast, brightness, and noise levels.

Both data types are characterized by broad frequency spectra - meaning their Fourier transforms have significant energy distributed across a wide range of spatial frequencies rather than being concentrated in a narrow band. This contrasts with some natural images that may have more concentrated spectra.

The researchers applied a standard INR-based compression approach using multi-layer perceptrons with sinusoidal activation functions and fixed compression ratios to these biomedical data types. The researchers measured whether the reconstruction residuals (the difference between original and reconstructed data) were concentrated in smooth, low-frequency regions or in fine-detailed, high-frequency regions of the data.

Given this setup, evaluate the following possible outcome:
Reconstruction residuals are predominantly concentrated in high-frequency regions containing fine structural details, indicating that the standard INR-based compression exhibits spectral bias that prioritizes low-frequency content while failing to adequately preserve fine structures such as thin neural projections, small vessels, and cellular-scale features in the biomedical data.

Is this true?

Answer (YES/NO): YES